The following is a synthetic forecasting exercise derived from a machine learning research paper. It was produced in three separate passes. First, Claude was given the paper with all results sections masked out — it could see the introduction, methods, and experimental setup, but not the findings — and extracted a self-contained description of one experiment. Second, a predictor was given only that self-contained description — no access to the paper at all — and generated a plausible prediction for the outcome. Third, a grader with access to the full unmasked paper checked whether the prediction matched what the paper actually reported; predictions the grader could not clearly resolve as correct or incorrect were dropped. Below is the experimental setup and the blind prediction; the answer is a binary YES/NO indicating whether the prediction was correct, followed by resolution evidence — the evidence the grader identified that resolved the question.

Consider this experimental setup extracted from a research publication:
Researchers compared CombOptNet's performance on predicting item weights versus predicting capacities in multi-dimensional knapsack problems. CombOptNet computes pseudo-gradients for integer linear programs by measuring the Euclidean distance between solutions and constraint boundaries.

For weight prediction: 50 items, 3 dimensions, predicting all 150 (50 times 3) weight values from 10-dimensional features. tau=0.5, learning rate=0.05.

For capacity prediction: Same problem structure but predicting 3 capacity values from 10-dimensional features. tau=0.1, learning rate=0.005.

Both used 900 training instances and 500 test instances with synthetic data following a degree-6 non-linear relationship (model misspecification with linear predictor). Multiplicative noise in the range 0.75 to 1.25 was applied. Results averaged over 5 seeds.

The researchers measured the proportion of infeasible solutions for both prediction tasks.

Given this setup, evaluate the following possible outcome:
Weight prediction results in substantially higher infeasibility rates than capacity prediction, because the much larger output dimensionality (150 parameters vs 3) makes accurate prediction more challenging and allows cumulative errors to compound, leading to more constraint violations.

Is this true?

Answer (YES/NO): YES